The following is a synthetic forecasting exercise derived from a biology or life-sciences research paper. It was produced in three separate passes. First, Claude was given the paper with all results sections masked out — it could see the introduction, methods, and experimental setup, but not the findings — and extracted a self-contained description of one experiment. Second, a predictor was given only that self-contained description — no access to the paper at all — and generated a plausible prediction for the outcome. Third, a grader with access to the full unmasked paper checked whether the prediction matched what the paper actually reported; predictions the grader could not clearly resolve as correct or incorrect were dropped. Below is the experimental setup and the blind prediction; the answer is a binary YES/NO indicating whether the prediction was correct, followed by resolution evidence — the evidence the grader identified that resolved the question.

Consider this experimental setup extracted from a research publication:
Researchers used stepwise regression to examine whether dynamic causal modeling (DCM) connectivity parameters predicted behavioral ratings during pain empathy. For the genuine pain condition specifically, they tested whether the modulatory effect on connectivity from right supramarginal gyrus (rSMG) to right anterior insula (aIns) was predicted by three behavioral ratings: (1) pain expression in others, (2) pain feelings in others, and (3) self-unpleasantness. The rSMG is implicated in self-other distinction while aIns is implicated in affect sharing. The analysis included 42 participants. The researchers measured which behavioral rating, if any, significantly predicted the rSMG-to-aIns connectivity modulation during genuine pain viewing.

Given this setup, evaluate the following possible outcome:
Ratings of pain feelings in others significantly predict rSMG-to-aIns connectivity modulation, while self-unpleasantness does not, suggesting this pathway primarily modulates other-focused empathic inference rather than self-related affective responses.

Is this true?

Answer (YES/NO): YES